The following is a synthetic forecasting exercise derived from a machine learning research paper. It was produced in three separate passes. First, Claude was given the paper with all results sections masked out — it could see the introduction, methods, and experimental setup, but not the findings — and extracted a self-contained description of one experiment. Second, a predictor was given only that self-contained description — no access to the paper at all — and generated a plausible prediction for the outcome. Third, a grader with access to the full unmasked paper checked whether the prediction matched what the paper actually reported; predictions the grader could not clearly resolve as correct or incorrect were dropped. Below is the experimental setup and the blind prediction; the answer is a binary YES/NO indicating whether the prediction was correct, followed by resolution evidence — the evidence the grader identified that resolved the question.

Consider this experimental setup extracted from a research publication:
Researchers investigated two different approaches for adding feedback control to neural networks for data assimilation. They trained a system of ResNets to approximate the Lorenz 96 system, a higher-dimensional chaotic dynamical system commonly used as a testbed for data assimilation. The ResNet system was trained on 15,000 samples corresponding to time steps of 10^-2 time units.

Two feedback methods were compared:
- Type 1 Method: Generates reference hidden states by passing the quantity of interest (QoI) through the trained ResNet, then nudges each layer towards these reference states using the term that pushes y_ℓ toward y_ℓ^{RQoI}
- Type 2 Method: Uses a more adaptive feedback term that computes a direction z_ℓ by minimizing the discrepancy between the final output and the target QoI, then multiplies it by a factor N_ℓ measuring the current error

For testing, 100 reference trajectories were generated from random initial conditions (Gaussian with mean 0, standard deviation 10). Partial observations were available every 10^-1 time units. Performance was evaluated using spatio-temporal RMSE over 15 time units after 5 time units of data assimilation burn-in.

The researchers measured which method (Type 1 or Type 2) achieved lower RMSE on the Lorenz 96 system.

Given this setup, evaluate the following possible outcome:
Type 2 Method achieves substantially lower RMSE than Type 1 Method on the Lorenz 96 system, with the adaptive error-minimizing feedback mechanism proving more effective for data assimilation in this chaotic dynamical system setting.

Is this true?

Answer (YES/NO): YES